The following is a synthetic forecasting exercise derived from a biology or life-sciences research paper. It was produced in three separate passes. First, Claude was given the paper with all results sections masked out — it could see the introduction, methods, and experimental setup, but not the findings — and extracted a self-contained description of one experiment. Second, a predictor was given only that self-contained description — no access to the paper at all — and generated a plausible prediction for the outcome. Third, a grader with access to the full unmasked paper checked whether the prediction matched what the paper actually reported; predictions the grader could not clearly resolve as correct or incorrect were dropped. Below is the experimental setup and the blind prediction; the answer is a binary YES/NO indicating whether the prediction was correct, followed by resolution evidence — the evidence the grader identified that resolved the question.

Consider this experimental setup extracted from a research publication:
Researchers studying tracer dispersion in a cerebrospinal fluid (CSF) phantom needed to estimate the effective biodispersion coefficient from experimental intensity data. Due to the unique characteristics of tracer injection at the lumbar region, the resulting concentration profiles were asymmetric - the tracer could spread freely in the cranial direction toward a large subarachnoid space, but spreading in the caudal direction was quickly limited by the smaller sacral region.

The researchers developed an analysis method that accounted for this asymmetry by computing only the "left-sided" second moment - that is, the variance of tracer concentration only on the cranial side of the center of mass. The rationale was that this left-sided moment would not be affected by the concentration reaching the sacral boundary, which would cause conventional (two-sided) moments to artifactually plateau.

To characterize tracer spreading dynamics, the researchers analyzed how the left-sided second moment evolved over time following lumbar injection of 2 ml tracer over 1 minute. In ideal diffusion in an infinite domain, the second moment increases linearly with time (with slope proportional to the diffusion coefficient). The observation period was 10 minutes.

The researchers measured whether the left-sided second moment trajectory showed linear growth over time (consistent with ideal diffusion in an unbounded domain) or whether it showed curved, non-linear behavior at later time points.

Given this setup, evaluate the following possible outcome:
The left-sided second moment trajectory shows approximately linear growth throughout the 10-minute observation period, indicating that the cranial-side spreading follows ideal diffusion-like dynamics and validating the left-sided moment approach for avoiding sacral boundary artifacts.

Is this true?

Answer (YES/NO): NO